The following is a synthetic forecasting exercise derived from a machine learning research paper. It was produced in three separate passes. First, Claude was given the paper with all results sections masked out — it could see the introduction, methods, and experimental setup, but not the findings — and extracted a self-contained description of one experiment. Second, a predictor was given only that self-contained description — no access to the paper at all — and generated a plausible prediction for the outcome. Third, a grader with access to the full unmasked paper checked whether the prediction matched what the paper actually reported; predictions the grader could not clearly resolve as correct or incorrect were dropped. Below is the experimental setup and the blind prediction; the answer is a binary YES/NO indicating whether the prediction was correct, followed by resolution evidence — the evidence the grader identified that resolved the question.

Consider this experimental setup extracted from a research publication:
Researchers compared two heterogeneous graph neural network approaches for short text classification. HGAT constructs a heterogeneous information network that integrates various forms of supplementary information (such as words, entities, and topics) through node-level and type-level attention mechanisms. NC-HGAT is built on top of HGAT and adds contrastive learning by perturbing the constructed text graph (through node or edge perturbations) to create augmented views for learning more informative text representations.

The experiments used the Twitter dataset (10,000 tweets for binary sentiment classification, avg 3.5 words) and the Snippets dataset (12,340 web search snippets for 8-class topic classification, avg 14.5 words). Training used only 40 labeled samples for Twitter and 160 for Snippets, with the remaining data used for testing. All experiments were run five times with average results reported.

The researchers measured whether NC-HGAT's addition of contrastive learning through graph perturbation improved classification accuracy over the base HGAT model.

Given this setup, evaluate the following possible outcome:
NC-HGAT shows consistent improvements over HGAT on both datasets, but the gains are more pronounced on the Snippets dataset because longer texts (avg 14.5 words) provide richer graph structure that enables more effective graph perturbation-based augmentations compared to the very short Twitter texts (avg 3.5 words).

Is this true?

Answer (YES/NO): NO